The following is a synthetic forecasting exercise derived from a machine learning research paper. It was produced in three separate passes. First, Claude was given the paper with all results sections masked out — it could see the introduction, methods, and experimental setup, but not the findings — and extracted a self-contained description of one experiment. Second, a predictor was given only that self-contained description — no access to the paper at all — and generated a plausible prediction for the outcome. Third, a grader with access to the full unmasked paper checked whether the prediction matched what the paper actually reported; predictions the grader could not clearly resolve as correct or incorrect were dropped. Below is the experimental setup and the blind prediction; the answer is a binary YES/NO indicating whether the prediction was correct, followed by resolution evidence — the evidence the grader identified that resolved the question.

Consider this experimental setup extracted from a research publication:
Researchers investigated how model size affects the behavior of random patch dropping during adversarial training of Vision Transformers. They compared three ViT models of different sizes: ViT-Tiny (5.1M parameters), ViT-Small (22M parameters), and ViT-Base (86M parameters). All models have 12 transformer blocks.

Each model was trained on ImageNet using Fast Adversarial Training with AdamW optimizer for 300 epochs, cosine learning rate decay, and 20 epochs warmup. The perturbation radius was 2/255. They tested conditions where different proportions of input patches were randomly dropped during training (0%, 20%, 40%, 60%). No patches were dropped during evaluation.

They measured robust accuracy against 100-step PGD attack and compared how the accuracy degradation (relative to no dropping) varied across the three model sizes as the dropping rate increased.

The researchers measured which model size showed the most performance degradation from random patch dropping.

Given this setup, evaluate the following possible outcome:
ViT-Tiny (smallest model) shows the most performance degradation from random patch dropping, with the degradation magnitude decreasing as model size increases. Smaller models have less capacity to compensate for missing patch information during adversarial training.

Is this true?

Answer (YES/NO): YES